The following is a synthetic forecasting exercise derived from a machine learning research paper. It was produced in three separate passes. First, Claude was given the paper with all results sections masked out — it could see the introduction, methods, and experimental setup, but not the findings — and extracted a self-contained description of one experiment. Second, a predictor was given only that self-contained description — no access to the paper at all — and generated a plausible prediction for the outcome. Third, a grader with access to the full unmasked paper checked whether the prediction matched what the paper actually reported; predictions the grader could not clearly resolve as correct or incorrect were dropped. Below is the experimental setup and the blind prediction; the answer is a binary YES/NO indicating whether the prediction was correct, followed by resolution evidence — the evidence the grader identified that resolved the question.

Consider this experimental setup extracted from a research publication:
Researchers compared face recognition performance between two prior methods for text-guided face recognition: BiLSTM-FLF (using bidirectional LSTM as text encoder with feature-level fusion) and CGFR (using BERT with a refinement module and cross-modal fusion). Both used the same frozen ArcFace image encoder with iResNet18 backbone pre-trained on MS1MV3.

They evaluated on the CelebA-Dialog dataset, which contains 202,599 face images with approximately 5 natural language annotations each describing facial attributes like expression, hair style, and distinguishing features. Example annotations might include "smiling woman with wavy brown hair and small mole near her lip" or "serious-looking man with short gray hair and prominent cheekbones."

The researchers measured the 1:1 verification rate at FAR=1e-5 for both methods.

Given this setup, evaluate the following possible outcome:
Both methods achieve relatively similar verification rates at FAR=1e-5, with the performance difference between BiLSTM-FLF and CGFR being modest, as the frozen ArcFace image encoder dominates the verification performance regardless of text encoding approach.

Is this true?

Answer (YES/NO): NO